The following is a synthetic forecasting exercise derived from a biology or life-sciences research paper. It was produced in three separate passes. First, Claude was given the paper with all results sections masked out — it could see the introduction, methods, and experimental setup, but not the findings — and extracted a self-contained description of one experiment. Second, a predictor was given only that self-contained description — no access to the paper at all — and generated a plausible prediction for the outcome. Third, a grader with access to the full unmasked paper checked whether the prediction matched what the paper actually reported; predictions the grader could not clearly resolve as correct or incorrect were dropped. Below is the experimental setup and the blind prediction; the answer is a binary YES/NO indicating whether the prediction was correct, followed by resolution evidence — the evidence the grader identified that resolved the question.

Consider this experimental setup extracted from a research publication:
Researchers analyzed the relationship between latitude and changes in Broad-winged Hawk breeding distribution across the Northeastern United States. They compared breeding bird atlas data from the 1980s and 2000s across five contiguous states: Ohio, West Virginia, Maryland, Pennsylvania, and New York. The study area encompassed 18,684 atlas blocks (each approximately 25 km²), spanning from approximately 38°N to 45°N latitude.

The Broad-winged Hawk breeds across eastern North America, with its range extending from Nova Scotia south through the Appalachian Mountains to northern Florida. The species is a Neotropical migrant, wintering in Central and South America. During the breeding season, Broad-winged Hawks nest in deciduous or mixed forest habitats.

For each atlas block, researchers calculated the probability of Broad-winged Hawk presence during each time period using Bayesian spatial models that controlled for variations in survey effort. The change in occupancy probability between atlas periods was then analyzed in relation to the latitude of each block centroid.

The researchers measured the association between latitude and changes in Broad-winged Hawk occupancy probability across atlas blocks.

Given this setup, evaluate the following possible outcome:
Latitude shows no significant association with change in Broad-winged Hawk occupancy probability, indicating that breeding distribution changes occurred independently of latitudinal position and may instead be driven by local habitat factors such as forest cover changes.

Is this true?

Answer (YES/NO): YES